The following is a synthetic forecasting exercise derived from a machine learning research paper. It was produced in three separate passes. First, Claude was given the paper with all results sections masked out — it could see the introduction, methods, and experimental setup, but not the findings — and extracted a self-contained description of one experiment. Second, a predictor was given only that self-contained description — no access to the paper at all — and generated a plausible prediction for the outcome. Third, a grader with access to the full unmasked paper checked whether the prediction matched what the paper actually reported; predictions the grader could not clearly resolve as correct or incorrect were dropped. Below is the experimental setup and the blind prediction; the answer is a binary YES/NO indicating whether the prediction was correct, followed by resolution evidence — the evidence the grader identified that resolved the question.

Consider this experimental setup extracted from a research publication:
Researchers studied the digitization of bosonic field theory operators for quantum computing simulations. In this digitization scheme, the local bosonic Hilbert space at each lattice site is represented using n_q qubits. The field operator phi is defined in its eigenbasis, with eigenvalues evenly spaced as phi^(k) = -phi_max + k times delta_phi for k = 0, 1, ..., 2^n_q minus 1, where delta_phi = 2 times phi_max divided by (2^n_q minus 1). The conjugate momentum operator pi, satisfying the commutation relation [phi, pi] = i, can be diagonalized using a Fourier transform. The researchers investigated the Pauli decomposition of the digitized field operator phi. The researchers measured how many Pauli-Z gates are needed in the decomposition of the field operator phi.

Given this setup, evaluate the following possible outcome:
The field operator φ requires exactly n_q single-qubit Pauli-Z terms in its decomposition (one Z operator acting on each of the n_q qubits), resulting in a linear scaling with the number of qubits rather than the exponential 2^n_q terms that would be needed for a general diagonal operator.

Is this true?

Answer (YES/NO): YES